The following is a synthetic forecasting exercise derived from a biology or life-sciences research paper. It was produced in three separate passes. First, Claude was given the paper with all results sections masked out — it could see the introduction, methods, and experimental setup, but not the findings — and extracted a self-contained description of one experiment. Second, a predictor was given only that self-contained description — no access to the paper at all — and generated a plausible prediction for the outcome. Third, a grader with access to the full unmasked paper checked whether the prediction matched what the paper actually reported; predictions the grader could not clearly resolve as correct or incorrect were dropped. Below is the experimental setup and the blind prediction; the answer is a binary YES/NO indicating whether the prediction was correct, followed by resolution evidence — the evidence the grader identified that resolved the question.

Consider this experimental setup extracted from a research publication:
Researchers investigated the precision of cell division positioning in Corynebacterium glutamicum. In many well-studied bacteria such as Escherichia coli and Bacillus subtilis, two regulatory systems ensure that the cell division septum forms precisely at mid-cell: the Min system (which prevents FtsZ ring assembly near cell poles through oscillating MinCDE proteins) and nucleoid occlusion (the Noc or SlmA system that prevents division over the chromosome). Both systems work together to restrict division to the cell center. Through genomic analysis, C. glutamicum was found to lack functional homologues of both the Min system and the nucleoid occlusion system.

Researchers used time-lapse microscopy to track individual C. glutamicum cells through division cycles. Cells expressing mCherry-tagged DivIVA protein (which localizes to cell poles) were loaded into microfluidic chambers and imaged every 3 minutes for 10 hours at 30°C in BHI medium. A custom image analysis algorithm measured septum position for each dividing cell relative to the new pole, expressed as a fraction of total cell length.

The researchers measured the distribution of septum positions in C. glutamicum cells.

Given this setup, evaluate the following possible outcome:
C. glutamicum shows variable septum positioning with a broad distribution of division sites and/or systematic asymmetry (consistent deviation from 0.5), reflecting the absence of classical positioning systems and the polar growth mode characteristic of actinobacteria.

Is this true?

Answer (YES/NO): YES